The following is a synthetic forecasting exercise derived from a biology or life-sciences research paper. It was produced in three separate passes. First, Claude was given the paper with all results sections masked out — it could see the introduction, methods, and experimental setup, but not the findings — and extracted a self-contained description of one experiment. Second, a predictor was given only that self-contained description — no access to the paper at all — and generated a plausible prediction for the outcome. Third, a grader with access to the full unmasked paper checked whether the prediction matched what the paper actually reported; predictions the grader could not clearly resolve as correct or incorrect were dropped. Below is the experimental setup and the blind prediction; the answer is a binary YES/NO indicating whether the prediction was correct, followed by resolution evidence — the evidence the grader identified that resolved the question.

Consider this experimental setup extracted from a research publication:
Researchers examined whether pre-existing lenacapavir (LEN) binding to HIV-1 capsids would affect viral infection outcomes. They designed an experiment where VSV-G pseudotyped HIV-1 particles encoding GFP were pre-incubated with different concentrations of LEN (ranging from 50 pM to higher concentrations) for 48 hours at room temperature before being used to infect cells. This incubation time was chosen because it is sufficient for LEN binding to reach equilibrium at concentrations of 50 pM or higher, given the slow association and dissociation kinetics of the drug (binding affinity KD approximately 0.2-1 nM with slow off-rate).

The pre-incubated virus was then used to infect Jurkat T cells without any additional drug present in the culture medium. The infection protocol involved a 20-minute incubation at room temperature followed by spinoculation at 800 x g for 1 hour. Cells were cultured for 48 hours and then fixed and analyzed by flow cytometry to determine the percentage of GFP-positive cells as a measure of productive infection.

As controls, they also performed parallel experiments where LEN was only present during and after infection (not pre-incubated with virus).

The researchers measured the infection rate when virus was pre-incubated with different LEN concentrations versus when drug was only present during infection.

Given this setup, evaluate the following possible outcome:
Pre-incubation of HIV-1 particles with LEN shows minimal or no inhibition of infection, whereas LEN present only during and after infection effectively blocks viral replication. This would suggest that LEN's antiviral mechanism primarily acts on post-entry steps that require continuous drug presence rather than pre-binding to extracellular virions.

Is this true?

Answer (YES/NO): NO